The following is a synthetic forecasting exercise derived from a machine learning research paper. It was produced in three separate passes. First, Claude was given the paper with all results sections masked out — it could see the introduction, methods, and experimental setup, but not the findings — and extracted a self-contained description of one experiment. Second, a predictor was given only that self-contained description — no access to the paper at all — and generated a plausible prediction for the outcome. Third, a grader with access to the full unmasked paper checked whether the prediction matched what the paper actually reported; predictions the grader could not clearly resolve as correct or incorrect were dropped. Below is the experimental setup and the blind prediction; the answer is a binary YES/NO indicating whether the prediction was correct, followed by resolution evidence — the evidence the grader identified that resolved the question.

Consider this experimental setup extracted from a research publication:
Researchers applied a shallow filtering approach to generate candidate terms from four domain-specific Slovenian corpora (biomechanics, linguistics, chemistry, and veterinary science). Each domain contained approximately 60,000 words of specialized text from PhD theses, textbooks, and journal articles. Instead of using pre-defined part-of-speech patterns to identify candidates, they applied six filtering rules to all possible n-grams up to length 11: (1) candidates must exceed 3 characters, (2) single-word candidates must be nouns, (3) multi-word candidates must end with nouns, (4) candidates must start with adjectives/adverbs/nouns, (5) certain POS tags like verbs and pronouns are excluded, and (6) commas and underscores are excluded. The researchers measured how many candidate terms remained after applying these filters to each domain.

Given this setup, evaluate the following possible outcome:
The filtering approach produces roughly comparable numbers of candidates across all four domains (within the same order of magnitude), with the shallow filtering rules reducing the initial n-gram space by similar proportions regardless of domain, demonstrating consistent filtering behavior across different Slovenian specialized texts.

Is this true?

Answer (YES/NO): YES